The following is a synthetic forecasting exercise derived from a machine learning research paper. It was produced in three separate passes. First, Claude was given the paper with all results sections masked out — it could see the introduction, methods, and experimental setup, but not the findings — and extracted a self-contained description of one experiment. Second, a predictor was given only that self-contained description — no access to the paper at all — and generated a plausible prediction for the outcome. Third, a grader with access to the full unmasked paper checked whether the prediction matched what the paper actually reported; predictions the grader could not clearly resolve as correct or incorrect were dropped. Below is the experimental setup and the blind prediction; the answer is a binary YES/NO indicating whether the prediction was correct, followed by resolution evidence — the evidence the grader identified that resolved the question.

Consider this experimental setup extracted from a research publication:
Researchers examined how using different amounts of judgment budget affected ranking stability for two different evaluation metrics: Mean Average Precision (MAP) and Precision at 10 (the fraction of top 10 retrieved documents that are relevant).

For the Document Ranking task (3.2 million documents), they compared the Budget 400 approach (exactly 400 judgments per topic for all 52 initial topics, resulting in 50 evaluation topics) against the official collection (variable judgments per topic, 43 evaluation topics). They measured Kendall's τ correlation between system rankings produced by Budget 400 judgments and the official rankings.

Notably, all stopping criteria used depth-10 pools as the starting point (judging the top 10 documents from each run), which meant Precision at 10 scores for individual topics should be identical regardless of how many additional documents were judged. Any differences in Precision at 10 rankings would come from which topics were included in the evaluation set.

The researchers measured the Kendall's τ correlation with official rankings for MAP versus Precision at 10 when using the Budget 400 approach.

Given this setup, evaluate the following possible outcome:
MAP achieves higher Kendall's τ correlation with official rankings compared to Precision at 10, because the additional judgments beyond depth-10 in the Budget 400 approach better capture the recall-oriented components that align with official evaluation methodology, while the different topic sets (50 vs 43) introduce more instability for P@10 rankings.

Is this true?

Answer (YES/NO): YES